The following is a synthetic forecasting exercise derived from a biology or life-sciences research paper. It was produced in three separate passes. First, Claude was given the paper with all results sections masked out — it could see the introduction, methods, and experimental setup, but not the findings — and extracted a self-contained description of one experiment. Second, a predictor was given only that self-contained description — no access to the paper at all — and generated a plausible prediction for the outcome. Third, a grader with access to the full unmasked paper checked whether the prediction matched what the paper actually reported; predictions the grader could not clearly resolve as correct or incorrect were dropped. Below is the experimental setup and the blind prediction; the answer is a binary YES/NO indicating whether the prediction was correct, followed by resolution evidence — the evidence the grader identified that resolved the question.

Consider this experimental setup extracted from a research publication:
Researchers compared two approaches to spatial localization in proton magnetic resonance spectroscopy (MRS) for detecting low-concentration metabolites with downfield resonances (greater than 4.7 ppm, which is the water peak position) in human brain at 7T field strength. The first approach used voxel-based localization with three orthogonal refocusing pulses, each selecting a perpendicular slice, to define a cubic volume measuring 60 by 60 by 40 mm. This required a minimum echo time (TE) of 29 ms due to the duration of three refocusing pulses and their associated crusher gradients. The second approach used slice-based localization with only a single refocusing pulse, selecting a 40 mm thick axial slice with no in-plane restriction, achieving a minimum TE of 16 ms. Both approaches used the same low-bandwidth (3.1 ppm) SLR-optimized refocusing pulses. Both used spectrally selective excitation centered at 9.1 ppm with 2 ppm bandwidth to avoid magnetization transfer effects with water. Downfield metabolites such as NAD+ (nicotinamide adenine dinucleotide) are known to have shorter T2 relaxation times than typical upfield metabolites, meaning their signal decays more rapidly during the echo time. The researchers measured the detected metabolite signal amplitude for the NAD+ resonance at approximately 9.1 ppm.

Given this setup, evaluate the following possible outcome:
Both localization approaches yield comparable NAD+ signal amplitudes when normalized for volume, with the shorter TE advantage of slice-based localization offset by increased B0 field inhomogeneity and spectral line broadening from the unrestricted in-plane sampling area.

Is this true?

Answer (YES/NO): NO